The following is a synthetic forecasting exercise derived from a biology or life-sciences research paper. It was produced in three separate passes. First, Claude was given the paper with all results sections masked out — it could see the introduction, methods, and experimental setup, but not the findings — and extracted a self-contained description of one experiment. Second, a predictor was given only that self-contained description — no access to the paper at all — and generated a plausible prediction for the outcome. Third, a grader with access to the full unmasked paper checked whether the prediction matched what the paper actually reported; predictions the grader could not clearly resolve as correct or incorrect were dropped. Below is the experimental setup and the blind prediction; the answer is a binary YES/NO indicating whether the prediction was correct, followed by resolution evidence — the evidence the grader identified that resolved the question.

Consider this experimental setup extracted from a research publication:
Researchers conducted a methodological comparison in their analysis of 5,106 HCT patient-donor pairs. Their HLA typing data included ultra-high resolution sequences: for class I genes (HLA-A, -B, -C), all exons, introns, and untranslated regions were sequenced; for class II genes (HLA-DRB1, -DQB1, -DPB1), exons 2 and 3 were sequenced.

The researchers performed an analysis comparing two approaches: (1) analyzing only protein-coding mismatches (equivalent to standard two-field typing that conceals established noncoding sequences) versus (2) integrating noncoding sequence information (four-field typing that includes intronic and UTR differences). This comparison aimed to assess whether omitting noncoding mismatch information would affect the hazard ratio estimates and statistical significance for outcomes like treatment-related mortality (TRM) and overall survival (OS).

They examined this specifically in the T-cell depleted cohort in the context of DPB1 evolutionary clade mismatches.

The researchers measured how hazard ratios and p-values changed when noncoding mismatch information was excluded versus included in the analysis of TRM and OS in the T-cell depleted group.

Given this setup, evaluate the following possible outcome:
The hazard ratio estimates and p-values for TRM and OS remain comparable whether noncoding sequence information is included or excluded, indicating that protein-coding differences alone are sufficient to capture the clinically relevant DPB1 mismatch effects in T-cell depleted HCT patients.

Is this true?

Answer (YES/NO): NO